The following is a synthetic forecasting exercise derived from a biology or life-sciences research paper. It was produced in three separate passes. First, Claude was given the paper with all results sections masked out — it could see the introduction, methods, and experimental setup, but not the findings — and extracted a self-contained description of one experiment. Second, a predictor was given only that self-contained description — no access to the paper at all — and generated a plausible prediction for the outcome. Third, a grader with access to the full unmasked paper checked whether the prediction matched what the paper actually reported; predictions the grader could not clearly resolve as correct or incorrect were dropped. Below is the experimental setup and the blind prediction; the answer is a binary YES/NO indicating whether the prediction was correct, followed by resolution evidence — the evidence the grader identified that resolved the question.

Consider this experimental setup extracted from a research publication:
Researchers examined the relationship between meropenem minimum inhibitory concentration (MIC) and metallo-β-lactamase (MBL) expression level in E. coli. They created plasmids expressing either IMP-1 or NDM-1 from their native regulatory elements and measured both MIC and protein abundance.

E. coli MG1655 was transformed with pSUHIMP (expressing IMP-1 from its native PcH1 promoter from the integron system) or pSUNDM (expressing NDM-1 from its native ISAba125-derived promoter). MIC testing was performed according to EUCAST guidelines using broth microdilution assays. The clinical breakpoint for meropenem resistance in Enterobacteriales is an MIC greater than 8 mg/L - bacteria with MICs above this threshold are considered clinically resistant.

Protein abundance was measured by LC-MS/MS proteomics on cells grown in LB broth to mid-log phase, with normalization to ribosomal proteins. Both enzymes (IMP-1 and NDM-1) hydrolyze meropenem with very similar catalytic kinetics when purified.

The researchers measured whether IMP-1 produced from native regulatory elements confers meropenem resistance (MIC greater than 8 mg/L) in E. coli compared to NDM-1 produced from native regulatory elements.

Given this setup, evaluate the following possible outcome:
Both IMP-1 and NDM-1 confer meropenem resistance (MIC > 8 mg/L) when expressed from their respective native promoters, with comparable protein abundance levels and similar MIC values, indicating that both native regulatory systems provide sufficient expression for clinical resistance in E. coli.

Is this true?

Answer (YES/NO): NO